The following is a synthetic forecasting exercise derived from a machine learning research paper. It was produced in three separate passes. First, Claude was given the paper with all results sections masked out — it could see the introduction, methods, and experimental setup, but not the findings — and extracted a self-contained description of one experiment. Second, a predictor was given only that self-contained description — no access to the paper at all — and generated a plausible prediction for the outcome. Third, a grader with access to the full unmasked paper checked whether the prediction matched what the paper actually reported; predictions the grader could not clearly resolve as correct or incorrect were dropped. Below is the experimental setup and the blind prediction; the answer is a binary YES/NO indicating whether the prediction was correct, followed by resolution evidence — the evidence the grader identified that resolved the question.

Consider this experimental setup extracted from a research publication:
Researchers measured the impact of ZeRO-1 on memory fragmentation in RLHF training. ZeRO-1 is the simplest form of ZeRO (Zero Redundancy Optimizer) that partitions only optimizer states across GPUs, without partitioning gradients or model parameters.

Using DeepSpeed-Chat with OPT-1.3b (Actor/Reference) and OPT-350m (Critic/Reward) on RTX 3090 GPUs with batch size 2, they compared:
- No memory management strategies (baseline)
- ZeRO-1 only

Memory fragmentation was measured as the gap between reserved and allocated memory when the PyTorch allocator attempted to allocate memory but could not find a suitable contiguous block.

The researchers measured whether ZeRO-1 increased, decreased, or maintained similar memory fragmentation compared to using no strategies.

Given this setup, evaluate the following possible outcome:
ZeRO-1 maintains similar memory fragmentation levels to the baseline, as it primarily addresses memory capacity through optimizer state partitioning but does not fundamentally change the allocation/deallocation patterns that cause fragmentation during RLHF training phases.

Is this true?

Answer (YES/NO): NO